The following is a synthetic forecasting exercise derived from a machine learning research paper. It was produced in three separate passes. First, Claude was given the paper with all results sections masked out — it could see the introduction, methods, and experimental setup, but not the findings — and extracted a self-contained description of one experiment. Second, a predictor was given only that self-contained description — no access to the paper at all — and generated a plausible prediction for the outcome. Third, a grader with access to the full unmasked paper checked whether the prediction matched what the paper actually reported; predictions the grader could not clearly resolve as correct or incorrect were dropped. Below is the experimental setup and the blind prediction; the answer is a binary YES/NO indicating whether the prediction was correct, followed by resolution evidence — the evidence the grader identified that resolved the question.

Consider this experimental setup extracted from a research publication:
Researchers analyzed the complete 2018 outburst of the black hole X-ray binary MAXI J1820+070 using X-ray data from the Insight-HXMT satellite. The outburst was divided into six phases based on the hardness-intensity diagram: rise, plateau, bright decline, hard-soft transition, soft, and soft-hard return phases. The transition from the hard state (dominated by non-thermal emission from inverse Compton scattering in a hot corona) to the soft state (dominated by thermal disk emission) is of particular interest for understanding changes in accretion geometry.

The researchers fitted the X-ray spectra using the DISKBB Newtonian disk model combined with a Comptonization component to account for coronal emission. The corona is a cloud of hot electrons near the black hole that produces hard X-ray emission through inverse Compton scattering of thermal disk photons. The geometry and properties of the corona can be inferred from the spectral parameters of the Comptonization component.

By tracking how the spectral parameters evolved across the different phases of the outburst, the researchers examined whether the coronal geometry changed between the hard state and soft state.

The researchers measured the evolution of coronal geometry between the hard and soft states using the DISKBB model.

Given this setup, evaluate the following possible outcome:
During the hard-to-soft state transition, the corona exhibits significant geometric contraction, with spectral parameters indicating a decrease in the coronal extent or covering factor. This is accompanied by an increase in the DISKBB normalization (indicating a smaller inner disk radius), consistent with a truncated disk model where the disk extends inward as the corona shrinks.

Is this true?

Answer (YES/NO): NO